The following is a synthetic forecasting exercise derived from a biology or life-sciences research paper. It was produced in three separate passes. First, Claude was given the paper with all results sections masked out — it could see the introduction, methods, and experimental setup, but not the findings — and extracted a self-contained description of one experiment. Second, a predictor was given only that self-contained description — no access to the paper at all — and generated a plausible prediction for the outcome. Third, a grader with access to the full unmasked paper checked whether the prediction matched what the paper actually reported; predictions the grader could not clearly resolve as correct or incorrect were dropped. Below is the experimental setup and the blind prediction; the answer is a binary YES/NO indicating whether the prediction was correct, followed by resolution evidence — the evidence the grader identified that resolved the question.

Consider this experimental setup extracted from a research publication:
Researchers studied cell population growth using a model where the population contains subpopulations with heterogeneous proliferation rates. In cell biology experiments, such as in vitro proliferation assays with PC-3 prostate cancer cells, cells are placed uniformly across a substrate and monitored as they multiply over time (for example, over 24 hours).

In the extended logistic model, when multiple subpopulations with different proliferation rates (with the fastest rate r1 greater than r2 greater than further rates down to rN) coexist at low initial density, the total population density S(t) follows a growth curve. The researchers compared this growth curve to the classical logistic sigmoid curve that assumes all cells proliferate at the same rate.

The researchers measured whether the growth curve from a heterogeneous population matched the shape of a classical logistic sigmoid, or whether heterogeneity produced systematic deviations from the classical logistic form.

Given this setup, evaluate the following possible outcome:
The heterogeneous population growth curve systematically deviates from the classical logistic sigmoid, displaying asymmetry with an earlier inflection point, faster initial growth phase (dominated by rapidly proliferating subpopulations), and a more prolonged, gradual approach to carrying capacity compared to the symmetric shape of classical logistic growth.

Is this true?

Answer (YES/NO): NO